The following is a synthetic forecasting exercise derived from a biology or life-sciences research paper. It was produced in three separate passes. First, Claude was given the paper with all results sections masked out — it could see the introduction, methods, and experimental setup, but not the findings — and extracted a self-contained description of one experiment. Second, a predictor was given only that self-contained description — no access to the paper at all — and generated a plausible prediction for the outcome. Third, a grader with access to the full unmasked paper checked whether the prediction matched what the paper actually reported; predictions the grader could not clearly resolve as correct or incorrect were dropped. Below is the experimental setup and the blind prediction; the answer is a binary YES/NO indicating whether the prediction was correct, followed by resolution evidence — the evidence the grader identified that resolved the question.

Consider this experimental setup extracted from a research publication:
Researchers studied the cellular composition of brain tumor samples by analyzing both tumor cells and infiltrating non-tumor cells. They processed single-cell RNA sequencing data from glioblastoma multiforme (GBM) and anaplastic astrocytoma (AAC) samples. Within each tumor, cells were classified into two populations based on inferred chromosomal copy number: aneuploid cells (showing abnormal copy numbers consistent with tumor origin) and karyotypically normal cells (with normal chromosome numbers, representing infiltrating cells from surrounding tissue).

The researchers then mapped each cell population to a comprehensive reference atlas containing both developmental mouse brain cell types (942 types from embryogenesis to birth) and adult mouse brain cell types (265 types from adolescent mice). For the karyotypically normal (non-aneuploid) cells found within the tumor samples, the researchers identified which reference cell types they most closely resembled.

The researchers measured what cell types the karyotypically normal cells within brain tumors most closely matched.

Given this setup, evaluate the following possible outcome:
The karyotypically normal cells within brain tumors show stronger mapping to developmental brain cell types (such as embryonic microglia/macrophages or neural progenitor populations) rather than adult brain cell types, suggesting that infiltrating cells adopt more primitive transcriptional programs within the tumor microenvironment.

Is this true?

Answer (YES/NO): NO